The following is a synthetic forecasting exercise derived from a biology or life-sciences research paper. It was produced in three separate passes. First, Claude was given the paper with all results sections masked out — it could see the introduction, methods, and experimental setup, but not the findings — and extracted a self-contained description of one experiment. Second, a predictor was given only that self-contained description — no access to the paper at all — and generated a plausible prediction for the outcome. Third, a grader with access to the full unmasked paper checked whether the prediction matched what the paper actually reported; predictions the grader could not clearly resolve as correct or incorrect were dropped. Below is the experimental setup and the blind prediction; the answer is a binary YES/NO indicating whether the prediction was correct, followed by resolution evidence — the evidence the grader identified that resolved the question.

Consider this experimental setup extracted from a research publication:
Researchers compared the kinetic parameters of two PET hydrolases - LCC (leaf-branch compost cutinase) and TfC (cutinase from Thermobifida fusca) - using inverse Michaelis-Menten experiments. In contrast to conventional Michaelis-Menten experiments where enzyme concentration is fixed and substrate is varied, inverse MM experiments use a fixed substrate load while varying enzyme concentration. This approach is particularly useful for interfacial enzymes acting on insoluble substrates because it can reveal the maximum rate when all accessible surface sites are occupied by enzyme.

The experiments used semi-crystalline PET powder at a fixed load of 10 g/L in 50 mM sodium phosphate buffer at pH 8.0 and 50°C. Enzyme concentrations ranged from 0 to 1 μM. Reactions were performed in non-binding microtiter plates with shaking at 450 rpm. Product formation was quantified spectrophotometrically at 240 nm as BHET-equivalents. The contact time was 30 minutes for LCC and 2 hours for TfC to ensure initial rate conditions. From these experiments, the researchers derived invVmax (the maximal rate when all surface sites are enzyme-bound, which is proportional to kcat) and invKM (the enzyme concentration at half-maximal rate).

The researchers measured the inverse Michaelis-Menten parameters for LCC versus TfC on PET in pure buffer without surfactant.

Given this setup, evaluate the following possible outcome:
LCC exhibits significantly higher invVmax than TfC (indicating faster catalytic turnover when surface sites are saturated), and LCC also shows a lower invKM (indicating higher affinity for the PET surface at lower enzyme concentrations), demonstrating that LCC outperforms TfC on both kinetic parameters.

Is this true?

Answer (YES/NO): NO